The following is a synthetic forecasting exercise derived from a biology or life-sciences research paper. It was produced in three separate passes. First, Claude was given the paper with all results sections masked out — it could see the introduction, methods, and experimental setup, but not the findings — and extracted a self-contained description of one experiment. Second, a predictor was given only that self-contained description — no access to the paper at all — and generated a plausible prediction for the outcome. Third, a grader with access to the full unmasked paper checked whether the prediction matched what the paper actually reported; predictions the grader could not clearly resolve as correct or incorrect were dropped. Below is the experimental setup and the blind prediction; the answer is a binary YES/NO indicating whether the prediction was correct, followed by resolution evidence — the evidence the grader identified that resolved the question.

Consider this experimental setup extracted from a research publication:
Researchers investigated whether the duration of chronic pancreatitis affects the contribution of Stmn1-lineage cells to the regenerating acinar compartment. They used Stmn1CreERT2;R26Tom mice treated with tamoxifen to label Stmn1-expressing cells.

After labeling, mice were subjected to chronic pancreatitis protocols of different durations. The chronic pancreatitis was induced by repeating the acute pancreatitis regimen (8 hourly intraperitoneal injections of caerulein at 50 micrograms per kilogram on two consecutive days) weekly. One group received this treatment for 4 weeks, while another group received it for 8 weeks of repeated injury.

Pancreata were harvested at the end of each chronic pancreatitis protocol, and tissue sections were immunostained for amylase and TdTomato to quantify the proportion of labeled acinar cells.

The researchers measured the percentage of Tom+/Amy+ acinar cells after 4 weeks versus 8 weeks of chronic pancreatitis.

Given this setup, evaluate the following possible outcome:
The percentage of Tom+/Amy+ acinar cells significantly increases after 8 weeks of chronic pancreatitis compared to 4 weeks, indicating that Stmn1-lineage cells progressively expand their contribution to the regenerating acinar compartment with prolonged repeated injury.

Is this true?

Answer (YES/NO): NO